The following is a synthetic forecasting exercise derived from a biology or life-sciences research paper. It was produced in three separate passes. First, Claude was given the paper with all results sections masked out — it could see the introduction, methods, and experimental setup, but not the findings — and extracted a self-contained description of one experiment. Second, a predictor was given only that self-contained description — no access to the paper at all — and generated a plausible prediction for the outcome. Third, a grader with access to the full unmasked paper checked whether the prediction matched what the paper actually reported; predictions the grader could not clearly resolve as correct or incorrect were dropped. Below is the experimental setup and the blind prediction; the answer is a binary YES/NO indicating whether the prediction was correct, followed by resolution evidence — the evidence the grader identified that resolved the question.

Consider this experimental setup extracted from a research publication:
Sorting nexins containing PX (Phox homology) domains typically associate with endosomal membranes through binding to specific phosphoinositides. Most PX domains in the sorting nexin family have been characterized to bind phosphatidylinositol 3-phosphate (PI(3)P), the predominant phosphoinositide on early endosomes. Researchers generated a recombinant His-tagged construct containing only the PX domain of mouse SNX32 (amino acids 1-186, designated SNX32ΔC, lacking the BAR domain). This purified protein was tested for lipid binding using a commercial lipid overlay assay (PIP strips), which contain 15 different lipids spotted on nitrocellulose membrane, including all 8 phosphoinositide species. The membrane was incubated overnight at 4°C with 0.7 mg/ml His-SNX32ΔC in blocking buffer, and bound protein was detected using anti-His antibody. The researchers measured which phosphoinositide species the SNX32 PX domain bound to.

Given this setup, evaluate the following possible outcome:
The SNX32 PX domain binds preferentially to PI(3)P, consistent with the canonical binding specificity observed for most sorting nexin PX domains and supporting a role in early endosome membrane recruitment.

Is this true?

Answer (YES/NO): NO